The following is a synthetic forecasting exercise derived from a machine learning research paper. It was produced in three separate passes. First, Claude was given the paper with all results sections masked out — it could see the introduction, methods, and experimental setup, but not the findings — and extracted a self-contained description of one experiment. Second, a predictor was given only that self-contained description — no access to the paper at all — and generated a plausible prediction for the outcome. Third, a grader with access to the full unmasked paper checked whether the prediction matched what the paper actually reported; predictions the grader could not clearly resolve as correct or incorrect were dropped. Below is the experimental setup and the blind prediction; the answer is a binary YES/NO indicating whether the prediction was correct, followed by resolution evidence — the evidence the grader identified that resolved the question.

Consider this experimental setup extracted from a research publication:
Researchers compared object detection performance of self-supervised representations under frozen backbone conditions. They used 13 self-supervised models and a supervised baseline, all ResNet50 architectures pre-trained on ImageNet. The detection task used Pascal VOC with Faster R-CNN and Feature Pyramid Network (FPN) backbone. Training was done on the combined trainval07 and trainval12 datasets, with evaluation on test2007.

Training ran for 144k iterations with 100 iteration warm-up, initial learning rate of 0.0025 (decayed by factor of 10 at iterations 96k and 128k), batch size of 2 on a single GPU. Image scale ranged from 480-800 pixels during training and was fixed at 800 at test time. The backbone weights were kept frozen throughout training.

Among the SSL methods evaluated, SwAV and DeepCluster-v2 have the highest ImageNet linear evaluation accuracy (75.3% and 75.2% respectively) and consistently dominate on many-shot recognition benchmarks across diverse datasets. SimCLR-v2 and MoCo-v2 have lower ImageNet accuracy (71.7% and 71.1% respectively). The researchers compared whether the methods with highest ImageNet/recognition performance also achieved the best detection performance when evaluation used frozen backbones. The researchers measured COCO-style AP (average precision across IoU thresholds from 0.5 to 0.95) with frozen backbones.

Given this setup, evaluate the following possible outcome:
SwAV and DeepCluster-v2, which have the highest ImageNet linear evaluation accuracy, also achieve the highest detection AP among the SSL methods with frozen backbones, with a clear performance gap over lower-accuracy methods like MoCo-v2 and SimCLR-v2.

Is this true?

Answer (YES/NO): NO